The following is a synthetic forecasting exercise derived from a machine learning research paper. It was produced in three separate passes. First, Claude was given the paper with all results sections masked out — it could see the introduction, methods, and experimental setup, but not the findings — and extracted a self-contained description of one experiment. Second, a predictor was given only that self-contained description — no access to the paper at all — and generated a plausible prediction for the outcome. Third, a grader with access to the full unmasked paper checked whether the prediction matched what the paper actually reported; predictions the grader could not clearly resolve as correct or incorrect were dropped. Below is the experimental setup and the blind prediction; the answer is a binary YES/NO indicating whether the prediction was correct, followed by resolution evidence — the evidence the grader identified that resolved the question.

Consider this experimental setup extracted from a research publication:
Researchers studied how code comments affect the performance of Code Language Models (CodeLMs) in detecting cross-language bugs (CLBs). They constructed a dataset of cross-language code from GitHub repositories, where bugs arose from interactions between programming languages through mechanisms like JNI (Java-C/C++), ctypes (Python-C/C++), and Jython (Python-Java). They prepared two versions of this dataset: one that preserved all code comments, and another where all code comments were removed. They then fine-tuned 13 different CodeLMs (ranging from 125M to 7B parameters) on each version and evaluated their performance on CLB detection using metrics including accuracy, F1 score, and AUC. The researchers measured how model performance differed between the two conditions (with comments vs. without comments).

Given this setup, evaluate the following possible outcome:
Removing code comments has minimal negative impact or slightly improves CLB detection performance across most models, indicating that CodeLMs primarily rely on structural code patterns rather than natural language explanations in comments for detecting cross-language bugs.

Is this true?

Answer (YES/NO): NO